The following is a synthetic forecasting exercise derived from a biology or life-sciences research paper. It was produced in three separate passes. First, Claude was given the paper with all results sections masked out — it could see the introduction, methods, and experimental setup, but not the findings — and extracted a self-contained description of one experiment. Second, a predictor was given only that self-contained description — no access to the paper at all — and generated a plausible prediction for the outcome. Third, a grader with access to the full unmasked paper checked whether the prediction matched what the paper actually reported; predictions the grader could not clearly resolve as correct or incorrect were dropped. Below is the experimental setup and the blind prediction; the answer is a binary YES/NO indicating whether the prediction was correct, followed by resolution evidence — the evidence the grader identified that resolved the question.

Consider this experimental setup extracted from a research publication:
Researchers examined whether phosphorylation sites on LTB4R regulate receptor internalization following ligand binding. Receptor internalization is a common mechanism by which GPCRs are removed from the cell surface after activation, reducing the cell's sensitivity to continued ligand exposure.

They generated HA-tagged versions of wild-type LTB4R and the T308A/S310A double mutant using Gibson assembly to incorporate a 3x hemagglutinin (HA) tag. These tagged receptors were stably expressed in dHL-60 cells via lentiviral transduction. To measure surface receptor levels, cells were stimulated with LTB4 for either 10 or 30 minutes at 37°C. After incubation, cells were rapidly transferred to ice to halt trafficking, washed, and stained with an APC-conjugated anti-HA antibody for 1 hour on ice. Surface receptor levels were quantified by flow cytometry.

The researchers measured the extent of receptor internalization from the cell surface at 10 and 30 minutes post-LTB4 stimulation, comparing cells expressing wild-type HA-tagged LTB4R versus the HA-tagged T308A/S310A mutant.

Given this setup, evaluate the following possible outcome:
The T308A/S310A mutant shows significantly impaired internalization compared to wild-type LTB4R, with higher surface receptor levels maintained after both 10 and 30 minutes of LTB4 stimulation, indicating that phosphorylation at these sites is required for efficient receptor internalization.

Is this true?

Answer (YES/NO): NO